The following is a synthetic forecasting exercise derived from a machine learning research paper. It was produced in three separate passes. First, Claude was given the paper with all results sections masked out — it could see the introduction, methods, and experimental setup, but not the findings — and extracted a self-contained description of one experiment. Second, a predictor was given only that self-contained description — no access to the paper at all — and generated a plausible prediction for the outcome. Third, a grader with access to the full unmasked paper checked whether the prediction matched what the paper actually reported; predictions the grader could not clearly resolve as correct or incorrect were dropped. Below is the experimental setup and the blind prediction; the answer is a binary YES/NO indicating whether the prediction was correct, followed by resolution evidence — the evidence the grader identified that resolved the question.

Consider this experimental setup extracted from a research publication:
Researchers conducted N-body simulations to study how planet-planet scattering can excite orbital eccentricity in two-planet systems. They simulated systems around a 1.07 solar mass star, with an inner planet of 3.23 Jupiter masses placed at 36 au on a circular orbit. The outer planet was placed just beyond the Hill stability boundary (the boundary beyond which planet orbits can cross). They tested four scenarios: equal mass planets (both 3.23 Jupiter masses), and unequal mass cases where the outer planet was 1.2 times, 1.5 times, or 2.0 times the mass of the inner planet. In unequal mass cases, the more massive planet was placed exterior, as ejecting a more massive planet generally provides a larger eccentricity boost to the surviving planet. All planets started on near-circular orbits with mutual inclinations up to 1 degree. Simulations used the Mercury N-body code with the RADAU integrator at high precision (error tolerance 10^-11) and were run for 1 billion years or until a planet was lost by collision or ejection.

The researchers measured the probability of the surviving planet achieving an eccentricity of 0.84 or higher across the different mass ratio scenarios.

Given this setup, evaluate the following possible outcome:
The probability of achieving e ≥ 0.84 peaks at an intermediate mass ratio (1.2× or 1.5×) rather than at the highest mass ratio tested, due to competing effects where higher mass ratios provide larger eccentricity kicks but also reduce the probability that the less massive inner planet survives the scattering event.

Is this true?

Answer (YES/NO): YES